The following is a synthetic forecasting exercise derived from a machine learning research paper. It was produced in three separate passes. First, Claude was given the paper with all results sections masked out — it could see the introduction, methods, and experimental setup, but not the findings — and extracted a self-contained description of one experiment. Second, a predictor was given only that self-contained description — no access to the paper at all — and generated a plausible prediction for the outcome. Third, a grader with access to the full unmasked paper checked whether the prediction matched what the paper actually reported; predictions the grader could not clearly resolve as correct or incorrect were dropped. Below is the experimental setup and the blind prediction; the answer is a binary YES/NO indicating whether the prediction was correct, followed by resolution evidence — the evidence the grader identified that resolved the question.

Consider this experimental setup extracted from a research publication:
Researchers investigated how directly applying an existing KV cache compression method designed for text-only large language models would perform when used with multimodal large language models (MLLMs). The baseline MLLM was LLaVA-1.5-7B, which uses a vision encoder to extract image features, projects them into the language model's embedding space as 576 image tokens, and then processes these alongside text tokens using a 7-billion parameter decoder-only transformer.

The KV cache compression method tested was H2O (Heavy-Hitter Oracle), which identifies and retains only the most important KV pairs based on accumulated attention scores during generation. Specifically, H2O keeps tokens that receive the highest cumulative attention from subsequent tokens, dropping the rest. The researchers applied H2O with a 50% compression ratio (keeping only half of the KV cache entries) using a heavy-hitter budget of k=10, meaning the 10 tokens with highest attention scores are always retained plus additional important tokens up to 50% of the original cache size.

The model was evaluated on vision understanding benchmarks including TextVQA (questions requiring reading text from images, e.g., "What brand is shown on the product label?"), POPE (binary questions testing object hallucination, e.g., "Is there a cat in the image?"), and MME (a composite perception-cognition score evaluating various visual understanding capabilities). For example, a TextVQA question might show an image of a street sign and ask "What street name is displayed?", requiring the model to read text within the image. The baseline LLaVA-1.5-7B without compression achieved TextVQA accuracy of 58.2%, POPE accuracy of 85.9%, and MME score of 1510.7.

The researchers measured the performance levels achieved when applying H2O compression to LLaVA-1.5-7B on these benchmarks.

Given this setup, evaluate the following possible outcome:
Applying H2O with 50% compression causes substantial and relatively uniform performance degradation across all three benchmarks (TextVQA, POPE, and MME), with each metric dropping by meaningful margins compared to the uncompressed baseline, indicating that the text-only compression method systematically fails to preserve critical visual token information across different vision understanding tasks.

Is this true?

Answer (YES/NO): NO